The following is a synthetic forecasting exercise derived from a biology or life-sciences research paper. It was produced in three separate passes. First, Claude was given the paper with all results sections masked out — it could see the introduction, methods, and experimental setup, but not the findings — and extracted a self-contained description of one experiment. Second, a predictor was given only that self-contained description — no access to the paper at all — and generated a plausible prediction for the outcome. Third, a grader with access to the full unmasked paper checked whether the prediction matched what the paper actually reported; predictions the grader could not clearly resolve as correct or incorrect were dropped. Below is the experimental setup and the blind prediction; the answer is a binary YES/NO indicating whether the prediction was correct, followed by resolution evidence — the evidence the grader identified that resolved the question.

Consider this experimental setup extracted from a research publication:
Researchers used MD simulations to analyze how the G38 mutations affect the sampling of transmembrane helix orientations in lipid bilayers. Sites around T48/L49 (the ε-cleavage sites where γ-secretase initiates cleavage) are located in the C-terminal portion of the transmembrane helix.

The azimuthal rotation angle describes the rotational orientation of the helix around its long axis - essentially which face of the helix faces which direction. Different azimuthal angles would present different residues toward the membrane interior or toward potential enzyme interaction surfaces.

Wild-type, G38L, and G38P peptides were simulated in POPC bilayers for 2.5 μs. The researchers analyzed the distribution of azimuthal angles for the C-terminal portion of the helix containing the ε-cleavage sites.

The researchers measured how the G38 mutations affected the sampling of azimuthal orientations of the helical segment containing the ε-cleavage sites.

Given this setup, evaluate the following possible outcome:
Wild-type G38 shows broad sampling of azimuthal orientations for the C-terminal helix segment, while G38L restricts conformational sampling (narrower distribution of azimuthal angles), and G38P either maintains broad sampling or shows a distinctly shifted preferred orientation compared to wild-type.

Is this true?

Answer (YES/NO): NO